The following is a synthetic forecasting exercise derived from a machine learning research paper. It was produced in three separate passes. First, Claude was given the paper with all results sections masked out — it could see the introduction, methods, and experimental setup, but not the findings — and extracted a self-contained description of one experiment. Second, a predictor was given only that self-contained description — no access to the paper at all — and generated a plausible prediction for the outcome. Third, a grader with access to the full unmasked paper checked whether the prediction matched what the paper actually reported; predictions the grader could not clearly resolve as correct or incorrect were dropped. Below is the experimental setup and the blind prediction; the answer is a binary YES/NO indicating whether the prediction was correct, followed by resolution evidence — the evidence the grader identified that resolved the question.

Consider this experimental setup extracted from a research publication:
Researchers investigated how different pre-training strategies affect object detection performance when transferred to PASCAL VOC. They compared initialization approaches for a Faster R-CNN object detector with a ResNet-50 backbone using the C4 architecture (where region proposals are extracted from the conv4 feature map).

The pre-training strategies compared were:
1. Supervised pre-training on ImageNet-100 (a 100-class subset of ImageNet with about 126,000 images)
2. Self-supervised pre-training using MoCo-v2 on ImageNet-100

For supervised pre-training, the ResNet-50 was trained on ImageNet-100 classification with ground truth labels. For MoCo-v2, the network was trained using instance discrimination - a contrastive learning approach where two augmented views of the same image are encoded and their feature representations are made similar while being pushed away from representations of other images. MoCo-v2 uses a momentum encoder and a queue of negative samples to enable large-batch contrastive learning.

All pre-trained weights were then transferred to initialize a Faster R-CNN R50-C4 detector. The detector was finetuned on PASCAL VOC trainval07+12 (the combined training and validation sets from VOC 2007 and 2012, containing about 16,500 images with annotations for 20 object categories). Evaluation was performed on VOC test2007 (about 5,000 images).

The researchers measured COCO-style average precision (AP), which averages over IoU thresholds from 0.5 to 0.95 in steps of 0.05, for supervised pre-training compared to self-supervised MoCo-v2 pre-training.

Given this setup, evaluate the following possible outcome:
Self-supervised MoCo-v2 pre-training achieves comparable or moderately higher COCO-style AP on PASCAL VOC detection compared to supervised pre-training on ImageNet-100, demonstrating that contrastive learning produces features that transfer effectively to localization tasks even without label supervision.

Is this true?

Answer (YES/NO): NO